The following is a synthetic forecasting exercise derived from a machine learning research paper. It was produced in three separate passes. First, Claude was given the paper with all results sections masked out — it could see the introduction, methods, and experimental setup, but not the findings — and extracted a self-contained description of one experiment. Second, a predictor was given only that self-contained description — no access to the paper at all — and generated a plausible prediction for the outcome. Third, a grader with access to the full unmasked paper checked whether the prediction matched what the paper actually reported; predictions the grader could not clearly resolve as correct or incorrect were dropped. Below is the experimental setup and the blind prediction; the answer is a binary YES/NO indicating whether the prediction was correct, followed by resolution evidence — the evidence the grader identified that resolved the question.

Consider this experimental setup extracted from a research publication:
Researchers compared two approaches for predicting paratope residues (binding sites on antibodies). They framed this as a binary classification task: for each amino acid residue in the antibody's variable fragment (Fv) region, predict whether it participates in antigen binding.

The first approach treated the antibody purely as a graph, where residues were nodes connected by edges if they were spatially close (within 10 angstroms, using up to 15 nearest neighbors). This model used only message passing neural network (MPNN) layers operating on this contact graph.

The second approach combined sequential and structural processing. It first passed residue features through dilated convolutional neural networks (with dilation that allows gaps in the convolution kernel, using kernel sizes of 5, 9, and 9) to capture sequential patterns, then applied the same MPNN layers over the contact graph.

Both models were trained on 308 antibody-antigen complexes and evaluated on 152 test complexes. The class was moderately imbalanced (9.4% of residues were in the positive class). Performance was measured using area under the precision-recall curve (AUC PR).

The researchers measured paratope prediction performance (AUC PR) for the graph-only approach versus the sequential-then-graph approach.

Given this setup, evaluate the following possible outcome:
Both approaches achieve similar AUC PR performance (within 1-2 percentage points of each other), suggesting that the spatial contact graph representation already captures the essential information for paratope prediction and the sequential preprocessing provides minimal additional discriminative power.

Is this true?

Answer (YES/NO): YES